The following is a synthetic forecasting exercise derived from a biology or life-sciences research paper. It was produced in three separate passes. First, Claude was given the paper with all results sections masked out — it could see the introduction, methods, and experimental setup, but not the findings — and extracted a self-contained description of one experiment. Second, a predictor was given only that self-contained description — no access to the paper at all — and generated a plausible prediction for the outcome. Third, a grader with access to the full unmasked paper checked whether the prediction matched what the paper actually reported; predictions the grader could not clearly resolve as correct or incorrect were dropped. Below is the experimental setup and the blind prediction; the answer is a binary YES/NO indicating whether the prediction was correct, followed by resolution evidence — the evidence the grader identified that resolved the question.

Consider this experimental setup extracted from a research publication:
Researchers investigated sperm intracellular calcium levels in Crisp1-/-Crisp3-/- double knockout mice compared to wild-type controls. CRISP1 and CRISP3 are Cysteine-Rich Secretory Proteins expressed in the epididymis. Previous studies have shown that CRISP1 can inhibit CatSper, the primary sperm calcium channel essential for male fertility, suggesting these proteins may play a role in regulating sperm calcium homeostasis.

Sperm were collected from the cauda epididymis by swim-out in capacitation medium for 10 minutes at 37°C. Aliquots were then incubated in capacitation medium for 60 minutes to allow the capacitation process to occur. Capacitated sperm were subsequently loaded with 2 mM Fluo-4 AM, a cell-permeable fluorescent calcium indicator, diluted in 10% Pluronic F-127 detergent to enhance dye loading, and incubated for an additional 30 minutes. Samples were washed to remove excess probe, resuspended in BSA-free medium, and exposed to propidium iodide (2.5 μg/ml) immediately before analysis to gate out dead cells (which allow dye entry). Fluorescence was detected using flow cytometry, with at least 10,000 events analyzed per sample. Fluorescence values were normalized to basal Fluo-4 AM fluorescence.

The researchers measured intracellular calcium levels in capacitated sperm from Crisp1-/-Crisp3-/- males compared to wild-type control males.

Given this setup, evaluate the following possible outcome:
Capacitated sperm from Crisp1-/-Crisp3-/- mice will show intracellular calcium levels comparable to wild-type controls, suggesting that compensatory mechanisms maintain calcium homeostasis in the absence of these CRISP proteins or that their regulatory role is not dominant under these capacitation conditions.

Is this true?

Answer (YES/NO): NO